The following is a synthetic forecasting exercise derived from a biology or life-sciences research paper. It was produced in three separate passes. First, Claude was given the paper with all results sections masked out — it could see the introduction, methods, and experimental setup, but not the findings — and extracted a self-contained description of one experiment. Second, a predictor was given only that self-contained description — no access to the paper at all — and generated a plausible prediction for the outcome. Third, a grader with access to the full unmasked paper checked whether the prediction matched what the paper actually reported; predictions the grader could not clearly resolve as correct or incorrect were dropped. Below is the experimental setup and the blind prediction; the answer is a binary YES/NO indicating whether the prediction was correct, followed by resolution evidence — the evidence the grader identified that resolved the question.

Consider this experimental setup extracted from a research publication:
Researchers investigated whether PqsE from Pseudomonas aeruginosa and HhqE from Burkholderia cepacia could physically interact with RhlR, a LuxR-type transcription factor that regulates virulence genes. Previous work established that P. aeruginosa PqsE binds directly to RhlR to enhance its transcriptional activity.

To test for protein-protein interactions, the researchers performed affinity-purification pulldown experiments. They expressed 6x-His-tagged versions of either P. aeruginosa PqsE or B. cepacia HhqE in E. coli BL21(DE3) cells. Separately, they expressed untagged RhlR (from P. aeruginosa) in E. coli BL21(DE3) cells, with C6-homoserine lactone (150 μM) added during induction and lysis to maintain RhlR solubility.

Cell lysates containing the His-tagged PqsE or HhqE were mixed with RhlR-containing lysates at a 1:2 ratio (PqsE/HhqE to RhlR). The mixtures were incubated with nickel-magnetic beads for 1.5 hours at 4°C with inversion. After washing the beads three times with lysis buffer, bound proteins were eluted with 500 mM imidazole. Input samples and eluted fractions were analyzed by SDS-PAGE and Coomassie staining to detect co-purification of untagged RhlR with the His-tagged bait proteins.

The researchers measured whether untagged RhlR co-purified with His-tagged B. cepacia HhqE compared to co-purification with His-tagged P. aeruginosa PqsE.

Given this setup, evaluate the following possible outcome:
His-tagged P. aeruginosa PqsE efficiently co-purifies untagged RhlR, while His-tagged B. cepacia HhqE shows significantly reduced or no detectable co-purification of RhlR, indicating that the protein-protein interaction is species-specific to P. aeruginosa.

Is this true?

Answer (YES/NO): YES